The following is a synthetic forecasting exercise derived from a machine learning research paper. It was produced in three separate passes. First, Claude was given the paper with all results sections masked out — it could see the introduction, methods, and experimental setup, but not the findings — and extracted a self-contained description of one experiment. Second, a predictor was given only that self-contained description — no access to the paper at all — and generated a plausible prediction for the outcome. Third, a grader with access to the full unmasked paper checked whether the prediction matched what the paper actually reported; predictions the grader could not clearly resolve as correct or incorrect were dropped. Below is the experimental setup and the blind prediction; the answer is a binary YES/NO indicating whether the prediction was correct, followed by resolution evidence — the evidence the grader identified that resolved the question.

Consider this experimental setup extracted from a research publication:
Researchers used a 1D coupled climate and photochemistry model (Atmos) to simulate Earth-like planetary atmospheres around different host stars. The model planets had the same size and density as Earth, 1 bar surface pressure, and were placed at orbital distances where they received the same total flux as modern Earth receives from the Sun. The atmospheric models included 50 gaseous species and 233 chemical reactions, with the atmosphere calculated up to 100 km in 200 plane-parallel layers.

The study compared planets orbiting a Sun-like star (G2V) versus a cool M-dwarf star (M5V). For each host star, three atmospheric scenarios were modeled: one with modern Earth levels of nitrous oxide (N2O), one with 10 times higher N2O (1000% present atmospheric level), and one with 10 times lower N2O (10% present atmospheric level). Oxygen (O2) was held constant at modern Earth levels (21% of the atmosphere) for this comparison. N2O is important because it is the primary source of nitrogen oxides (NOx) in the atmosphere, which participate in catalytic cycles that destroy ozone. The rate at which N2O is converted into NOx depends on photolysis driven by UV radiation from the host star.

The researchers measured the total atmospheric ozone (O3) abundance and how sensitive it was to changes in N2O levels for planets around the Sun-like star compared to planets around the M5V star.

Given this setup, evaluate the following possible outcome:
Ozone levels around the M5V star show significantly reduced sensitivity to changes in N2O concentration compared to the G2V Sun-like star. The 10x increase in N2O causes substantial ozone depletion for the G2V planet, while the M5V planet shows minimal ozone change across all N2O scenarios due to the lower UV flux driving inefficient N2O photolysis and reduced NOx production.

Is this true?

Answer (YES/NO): YES